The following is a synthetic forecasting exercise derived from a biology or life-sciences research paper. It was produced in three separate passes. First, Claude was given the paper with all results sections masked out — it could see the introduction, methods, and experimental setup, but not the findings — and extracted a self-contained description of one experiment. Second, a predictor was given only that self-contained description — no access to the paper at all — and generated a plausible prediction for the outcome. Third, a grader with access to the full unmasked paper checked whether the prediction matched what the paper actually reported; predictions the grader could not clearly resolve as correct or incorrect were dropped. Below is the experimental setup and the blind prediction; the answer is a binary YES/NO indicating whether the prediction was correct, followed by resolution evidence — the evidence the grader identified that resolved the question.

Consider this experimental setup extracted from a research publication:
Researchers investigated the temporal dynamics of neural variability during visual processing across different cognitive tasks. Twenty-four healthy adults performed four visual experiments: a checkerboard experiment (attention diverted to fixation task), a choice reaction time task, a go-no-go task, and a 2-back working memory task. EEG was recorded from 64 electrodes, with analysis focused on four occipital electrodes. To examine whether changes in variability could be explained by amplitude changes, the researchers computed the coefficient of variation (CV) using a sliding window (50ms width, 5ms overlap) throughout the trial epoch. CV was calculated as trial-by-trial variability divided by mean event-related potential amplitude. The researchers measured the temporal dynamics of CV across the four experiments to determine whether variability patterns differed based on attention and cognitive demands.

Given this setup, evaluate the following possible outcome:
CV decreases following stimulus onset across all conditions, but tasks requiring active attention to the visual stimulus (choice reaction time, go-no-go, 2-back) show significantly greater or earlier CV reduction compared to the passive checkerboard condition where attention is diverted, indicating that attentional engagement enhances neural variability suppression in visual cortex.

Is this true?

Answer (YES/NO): NO